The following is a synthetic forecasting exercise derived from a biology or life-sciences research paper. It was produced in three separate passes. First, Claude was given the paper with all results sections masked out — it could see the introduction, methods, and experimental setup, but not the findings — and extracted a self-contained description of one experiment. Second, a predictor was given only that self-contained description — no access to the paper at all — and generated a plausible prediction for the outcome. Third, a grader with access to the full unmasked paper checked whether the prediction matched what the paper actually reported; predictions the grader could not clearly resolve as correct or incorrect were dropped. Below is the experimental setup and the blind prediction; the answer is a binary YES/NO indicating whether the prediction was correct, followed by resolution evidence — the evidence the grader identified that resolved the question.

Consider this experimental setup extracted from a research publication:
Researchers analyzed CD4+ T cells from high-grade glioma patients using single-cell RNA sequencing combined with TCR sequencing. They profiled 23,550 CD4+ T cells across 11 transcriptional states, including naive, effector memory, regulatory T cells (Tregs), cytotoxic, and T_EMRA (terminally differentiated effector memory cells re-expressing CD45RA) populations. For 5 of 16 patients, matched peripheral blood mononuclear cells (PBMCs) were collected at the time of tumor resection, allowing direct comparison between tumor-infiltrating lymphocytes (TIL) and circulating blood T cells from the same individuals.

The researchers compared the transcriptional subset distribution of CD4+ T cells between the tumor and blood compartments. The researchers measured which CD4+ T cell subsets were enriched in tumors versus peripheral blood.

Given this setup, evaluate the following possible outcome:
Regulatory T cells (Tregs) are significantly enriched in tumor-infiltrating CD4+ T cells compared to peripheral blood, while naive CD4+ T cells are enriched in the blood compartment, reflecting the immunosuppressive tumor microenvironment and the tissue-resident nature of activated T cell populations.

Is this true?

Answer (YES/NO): YES